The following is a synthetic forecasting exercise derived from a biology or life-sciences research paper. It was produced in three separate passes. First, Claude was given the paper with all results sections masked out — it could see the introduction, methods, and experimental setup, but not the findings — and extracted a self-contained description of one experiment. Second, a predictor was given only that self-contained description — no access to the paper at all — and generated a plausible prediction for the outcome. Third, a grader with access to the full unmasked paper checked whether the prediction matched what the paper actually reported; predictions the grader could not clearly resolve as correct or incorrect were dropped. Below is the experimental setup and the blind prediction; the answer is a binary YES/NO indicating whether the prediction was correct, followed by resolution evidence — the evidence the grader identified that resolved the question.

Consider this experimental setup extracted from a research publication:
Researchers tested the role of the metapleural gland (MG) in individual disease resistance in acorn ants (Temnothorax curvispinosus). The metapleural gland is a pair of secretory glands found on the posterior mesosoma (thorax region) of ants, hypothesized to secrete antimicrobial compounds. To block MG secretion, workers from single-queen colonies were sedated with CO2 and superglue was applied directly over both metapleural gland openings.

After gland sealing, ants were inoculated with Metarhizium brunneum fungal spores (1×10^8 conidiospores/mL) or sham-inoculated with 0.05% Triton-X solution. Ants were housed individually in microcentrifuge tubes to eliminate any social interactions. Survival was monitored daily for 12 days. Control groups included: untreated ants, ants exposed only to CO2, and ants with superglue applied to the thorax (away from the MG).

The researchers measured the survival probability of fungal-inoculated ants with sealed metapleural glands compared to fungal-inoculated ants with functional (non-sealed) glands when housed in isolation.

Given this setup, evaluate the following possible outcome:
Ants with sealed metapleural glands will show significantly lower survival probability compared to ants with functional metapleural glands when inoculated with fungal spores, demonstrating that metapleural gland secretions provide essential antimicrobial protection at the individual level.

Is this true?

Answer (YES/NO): YES